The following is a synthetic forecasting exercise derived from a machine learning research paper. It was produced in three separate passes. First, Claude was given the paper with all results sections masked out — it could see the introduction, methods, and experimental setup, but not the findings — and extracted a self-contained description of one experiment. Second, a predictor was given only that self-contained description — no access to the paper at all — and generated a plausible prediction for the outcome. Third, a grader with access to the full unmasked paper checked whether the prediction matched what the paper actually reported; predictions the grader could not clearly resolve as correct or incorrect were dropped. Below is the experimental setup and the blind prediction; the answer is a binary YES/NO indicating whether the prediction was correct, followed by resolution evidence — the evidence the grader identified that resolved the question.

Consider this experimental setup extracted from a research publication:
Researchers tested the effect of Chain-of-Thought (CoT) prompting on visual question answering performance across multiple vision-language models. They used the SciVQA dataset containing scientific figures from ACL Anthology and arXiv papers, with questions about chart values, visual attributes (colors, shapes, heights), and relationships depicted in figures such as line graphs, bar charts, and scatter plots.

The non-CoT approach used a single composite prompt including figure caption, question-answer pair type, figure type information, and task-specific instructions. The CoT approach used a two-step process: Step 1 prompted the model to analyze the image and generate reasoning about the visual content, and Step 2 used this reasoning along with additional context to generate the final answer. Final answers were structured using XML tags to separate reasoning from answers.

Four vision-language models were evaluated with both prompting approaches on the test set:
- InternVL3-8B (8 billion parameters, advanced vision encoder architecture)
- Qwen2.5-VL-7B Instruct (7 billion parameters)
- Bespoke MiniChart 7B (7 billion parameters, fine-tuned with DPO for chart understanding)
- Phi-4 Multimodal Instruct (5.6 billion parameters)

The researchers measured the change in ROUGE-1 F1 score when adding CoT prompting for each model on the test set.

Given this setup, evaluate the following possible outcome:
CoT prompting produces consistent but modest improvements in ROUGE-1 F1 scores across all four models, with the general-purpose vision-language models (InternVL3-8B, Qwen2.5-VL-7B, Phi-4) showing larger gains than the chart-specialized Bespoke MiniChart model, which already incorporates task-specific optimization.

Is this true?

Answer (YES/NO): NO